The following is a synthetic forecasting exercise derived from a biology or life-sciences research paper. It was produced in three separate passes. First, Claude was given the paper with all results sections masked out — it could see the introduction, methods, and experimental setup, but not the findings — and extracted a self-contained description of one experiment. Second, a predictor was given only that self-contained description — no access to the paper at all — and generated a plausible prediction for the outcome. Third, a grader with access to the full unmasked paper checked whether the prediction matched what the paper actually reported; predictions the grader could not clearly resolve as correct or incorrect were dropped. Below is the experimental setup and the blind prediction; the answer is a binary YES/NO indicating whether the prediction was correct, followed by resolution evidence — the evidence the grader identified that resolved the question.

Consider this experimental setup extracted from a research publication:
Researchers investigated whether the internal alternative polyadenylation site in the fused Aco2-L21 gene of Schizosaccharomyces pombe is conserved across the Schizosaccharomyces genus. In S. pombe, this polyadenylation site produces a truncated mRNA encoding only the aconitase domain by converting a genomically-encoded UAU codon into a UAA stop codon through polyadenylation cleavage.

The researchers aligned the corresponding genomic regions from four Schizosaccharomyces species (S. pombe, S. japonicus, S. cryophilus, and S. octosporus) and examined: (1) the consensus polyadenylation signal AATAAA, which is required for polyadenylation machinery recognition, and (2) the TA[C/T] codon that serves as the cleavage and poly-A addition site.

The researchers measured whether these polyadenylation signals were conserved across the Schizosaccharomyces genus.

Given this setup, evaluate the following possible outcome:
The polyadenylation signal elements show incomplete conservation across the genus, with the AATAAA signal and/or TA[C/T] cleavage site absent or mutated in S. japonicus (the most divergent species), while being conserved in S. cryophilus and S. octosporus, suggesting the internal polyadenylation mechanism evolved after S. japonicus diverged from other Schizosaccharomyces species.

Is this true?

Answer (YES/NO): NO